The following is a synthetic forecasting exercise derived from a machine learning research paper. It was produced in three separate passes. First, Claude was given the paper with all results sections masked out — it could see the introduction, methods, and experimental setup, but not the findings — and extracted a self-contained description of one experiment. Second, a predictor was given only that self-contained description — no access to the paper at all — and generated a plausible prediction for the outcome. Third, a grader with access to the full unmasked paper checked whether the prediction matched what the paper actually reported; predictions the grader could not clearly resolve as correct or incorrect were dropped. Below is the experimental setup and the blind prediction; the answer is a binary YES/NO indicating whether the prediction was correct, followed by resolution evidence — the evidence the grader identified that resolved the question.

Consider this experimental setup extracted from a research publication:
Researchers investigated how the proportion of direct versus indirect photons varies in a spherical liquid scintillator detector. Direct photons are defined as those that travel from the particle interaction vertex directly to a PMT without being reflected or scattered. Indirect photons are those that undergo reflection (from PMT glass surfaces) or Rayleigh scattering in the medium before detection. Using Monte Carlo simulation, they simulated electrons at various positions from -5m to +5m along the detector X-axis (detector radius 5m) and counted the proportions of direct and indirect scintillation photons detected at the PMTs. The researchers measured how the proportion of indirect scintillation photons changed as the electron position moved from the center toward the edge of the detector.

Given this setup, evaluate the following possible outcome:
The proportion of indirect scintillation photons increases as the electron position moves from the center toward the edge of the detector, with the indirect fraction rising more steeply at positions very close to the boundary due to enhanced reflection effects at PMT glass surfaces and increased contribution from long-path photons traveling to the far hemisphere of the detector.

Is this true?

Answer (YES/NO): NO